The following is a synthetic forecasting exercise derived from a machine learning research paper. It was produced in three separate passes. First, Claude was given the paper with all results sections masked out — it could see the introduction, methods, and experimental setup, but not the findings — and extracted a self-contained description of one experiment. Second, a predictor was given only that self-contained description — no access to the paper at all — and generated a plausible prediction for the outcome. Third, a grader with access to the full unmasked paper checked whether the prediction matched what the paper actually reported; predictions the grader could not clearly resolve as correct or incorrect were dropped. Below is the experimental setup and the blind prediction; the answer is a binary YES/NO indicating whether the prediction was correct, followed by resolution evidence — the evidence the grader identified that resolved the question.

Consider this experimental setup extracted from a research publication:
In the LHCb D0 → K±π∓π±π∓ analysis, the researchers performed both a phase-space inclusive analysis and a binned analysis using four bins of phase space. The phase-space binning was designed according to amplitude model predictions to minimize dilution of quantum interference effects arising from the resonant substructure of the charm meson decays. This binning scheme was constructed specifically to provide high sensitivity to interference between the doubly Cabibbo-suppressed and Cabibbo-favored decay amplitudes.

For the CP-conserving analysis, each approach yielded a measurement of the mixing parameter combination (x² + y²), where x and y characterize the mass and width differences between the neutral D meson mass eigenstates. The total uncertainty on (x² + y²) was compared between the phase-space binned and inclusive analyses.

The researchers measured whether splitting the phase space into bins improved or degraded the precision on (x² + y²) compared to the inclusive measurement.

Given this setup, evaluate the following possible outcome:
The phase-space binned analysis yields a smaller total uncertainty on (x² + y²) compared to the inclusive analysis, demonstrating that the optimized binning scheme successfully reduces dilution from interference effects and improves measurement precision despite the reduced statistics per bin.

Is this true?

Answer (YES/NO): YES